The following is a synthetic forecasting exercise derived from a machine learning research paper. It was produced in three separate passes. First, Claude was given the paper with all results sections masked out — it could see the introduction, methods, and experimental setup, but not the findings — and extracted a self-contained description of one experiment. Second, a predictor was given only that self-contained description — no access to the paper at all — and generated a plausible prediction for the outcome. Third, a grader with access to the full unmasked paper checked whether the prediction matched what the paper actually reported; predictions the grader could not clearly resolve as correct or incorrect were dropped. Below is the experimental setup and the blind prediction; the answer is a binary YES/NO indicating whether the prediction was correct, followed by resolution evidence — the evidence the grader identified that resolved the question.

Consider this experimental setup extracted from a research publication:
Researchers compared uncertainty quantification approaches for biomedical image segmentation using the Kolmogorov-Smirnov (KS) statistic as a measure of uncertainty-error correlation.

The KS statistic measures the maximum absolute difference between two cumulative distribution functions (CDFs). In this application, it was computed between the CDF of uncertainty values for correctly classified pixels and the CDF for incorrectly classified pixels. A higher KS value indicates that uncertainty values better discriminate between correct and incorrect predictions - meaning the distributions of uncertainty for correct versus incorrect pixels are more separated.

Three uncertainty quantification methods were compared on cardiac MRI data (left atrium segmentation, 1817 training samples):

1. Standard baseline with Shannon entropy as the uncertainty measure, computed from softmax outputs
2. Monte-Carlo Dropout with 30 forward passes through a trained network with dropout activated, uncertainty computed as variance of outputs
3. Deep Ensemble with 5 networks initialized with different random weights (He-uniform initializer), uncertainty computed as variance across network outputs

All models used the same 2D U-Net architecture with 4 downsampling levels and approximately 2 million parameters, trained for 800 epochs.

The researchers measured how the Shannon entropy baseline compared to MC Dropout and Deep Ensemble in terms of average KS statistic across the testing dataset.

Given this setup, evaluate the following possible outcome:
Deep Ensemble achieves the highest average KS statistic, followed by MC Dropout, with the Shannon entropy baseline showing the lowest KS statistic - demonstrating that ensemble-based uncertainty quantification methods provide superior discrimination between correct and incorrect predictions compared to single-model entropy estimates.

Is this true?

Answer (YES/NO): YES